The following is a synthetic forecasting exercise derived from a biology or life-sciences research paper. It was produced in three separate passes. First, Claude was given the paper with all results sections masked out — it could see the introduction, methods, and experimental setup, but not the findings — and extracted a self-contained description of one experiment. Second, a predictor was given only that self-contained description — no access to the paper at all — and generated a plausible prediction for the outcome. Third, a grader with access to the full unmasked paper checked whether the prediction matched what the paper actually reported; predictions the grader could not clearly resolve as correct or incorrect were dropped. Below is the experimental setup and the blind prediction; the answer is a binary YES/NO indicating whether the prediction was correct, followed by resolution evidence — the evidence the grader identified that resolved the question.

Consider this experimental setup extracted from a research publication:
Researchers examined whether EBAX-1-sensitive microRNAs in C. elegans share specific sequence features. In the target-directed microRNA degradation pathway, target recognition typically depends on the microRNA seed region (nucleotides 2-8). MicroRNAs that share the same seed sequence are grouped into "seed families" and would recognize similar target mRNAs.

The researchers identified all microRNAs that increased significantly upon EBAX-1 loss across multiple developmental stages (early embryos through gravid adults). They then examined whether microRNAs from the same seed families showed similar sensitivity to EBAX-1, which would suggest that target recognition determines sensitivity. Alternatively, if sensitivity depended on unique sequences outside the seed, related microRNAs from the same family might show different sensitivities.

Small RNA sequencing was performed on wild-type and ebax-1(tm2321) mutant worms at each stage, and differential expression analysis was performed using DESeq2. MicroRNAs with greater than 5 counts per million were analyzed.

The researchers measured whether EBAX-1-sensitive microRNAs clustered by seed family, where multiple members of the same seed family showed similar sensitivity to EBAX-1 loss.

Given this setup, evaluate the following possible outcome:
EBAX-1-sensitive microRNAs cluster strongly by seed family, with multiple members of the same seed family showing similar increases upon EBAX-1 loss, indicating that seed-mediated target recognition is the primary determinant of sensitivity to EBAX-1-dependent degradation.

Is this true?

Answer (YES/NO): NO